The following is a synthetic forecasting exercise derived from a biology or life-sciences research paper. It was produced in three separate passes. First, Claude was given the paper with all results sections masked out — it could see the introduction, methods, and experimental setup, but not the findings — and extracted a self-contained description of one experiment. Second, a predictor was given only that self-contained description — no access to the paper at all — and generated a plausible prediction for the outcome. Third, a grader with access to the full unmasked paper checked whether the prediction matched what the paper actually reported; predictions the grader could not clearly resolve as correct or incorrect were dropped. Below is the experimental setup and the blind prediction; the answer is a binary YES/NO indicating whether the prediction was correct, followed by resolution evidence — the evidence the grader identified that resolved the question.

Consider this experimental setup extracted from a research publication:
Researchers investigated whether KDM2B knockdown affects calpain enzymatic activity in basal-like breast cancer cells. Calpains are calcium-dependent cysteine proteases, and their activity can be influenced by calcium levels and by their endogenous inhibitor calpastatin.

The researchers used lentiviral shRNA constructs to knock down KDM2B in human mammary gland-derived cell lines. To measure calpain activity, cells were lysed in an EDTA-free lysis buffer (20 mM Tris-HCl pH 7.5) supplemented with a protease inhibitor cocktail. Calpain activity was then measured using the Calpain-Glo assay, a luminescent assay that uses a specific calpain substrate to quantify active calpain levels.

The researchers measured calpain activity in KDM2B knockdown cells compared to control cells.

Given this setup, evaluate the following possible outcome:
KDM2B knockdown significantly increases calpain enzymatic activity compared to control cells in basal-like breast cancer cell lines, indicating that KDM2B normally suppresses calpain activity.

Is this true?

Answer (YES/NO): YES